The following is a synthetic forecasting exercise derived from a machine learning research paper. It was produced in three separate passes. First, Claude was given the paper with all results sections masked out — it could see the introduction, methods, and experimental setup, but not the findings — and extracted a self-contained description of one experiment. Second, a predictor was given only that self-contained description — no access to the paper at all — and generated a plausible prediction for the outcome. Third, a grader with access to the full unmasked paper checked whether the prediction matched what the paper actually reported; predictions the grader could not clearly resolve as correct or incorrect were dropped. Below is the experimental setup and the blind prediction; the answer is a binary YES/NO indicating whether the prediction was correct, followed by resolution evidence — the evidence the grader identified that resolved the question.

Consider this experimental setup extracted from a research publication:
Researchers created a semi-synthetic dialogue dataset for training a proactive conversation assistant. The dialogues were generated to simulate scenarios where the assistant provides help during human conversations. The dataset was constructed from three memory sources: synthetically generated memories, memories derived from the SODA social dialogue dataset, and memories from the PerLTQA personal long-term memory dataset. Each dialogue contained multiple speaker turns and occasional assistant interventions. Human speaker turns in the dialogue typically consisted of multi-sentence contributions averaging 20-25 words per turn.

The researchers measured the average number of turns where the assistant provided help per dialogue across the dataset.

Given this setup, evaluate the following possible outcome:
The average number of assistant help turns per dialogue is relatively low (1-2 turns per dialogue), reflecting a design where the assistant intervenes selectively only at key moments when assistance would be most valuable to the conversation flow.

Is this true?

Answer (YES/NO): NO